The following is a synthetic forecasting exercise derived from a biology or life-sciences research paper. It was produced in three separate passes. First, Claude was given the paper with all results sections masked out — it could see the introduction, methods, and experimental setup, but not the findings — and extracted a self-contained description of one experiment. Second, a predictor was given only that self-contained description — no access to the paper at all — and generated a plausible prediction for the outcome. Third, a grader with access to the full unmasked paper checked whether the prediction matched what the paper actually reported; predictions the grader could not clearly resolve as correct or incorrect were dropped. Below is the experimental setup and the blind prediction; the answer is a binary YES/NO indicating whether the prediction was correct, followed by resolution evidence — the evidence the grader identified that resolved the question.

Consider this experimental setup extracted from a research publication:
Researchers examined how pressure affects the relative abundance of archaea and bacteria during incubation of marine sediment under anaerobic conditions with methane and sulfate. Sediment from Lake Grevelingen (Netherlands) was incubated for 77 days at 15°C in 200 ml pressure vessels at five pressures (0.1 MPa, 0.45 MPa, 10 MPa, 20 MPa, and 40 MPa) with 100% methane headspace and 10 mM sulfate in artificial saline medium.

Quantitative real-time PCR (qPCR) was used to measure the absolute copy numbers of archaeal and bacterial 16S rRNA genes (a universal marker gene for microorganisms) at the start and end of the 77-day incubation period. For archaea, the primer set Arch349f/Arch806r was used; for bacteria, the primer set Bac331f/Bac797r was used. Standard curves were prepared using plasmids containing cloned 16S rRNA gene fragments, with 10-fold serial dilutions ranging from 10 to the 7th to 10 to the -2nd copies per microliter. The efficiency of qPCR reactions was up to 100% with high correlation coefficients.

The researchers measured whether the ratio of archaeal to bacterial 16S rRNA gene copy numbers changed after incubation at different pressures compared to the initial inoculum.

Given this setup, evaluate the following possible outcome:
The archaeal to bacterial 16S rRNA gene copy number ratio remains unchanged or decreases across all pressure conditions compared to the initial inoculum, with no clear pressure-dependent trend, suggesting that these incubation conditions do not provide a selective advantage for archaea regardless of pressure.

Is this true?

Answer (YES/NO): NO